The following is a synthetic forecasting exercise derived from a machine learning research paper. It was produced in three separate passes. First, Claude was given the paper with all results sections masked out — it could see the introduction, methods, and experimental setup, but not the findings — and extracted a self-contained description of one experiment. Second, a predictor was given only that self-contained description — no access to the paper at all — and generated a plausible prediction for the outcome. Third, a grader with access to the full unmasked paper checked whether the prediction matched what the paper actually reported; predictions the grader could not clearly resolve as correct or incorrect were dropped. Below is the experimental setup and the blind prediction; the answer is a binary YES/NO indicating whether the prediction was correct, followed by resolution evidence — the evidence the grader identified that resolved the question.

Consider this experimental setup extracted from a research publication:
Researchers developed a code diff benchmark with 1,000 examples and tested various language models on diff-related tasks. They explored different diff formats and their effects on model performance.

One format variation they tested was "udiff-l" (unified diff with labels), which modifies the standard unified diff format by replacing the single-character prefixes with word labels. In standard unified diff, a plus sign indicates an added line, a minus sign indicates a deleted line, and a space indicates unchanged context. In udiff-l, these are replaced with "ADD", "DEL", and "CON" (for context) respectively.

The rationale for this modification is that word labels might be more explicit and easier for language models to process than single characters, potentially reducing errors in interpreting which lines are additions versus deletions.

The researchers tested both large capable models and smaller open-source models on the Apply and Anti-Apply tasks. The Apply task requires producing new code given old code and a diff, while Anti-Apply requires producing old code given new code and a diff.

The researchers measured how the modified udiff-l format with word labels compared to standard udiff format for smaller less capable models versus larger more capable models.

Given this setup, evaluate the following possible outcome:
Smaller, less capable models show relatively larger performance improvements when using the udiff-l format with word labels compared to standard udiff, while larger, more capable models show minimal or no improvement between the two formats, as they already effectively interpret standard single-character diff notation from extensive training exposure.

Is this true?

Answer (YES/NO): YES